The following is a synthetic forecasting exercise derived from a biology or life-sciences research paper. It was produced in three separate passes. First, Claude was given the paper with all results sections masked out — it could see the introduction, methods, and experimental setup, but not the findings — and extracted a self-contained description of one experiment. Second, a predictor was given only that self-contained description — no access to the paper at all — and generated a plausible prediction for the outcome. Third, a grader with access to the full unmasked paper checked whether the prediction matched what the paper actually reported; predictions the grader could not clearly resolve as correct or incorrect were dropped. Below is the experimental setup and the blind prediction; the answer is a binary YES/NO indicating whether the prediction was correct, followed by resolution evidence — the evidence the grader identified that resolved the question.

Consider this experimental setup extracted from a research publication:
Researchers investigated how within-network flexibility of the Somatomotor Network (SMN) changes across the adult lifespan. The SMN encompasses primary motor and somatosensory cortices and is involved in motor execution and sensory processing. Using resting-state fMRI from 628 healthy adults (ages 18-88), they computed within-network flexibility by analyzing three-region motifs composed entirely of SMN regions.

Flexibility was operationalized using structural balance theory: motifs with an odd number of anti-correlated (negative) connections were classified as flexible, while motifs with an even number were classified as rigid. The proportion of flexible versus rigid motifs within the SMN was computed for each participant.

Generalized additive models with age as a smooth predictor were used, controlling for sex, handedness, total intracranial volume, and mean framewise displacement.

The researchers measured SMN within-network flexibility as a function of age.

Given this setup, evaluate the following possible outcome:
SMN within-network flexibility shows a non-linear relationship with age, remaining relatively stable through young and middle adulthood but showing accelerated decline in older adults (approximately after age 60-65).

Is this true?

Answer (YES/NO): NO